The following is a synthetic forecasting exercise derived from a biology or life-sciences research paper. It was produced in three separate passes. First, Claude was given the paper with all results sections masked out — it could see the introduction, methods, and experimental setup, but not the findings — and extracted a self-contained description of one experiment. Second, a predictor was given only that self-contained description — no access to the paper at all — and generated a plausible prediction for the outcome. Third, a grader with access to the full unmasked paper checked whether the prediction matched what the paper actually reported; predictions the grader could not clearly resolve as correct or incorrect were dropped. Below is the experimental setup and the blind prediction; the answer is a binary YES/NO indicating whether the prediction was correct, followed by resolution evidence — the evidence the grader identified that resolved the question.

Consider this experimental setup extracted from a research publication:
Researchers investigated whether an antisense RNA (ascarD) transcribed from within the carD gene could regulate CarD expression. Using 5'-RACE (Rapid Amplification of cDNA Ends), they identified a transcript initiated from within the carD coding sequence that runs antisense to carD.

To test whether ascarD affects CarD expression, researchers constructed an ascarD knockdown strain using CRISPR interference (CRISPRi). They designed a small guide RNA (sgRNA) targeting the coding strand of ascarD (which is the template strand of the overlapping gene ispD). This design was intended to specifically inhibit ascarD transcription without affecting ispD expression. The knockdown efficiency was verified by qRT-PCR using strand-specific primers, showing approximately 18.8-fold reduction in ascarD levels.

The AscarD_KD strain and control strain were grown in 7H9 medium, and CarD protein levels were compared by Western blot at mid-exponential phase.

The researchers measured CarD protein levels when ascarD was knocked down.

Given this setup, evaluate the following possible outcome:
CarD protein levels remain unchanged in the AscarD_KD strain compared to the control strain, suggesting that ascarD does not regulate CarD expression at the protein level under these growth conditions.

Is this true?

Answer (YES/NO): NO